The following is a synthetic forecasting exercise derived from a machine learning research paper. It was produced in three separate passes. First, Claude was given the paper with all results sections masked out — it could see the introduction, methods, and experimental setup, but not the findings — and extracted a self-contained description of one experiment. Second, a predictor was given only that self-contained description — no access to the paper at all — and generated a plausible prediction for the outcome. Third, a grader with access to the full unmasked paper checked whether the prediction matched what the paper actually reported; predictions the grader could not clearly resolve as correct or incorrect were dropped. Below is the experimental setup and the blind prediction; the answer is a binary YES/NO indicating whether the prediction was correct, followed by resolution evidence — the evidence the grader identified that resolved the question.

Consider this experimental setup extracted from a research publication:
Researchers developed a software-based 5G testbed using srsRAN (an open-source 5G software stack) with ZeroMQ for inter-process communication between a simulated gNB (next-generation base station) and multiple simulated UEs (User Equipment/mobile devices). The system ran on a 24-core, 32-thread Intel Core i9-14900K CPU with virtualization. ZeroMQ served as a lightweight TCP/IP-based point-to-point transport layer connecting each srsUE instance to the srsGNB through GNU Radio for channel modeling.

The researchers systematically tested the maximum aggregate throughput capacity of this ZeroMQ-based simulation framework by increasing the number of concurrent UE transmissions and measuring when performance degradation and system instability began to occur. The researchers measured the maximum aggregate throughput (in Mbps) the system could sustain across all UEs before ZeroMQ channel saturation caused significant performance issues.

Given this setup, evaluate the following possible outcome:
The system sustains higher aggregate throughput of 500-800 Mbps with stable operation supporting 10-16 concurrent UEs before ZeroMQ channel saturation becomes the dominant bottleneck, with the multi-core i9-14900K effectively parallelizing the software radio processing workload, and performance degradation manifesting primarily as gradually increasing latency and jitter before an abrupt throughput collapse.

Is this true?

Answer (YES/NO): NO